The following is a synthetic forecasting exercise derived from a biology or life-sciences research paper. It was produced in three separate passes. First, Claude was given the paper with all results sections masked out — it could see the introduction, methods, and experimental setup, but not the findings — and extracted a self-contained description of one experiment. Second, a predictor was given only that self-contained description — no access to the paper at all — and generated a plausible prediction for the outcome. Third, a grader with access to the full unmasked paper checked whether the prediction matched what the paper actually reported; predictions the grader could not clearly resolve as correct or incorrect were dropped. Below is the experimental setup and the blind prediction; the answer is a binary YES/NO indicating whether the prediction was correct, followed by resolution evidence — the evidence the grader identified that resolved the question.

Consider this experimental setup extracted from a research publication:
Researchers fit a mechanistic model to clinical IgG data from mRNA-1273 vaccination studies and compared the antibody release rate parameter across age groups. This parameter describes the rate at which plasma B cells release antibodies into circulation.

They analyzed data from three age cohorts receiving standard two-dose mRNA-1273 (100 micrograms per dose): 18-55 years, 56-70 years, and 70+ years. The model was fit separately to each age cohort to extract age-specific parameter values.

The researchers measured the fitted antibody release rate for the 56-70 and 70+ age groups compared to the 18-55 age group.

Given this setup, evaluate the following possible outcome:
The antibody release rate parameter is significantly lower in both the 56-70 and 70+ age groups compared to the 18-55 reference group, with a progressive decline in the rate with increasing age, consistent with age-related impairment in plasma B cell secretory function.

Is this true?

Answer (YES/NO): NO